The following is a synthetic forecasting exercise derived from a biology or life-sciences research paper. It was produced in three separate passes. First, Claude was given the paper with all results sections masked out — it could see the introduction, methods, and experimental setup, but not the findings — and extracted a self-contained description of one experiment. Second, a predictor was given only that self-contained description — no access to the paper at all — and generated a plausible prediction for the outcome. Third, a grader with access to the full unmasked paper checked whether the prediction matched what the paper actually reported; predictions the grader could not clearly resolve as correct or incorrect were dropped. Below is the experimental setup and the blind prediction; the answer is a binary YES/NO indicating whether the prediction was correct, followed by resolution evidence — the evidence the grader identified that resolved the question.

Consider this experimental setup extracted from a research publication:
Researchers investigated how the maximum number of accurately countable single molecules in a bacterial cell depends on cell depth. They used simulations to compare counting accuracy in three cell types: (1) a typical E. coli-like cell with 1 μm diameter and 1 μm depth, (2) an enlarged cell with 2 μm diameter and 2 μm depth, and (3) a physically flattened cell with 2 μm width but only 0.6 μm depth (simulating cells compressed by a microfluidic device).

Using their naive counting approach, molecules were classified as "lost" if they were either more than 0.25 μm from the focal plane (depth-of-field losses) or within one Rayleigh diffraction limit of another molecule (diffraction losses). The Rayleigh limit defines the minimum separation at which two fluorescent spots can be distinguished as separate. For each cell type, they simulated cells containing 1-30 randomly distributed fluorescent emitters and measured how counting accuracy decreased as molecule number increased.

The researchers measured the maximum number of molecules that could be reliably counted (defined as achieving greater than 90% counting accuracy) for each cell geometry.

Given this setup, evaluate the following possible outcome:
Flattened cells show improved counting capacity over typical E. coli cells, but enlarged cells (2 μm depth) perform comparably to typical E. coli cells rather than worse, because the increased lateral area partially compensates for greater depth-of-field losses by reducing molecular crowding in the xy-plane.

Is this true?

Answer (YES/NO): NO